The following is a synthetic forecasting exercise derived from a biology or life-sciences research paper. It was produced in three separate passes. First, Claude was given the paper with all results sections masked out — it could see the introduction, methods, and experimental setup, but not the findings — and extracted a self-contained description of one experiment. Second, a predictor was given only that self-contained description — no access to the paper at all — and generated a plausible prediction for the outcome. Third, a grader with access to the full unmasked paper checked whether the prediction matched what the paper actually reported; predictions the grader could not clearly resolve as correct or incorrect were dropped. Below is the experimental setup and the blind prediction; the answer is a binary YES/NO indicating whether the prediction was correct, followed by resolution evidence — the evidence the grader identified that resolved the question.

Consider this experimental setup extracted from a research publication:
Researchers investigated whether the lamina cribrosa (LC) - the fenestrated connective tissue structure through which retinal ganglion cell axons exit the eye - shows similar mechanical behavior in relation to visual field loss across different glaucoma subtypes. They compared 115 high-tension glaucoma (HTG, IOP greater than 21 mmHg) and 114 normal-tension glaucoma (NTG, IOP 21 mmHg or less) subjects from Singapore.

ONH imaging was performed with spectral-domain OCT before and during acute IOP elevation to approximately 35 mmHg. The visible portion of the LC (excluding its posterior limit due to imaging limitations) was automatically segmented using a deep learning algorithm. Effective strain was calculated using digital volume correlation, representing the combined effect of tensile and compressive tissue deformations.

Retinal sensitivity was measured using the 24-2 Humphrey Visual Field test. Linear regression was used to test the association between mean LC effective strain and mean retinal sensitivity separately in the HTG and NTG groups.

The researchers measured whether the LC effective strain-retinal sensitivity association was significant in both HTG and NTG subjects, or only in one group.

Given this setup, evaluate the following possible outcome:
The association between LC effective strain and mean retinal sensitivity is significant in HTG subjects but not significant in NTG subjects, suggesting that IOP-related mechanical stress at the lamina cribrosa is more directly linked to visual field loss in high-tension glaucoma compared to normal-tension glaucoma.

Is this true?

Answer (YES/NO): YES